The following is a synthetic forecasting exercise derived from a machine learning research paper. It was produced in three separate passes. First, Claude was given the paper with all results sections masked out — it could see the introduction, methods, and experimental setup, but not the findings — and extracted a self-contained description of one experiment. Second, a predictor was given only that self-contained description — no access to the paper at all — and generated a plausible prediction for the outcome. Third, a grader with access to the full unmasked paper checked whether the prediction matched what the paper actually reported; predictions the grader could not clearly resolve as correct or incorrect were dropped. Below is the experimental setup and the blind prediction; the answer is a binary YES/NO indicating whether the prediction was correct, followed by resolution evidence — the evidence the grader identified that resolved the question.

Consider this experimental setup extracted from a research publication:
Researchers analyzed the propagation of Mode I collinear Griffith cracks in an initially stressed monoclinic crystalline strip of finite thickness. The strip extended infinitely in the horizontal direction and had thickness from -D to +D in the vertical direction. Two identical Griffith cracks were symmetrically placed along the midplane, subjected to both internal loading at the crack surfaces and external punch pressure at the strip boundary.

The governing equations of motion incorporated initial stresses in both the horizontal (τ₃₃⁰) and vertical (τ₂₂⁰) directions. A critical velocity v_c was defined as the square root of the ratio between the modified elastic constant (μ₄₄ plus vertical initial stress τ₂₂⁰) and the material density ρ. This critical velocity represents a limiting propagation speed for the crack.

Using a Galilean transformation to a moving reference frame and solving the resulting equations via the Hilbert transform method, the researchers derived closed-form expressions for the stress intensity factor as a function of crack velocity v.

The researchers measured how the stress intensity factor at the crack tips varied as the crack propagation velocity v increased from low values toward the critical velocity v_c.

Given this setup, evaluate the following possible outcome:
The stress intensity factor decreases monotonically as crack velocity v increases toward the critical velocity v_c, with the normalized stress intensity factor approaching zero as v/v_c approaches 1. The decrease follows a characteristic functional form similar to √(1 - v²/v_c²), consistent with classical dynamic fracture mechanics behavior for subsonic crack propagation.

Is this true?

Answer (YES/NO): NO